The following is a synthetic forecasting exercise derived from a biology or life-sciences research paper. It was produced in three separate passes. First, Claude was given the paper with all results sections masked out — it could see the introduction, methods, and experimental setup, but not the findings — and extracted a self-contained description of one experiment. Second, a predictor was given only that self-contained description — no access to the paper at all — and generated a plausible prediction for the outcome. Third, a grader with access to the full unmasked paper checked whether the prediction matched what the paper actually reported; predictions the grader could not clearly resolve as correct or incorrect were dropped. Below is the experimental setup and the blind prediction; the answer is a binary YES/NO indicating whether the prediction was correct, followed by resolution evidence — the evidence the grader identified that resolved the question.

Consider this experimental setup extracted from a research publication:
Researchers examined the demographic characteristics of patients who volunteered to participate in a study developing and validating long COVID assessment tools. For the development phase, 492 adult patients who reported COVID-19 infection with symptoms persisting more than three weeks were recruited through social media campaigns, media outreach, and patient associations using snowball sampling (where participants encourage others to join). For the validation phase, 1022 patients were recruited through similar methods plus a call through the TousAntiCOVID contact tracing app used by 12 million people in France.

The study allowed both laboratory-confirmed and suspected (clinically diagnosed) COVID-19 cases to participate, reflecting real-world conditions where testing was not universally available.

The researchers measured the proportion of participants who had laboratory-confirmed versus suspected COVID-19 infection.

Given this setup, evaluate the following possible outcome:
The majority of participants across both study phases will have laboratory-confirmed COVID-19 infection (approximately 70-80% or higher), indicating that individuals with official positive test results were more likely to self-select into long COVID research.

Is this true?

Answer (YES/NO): NO